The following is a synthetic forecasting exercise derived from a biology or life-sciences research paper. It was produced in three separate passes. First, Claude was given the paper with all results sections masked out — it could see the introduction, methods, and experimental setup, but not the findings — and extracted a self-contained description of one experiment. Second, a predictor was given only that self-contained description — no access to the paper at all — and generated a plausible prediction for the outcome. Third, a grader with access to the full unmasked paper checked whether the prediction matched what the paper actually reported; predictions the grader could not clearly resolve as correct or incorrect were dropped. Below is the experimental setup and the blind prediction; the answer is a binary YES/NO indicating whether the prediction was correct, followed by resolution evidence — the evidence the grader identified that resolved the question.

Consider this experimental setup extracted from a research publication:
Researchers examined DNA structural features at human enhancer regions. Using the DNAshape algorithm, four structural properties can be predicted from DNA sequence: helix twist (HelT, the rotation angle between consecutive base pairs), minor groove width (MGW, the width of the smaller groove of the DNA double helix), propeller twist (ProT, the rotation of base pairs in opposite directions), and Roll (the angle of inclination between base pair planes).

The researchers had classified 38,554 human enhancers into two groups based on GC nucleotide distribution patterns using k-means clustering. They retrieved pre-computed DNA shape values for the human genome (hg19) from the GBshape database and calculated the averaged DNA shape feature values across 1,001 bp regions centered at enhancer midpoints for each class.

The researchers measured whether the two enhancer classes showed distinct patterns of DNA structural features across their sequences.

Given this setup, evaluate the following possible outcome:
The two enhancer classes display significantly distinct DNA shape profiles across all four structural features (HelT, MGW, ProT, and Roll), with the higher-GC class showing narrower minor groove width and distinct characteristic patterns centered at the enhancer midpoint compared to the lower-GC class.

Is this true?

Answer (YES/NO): NO